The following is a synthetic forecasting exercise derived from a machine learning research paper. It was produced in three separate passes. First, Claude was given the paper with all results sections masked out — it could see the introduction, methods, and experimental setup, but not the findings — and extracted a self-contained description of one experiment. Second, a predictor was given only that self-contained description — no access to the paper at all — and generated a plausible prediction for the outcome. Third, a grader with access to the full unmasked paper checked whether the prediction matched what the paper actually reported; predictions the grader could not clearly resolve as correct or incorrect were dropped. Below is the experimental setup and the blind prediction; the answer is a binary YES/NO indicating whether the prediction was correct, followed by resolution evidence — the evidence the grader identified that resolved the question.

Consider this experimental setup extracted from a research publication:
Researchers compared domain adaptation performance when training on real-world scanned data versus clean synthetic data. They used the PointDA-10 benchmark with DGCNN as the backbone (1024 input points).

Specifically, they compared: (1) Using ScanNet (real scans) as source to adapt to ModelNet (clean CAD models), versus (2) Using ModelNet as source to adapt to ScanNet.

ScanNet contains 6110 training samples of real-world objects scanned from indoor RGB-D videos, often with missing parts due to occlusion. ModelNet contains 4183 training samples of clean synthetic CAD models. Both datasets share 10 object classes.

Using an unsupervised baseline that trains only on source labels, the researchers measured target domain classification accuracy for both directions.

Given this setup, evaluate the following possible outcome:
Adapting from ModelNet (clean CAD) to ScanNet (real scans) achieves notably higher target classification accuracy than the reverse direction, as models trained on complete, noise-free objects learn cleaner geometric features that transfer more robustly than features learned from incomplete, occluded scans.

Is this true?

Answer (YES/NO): NO